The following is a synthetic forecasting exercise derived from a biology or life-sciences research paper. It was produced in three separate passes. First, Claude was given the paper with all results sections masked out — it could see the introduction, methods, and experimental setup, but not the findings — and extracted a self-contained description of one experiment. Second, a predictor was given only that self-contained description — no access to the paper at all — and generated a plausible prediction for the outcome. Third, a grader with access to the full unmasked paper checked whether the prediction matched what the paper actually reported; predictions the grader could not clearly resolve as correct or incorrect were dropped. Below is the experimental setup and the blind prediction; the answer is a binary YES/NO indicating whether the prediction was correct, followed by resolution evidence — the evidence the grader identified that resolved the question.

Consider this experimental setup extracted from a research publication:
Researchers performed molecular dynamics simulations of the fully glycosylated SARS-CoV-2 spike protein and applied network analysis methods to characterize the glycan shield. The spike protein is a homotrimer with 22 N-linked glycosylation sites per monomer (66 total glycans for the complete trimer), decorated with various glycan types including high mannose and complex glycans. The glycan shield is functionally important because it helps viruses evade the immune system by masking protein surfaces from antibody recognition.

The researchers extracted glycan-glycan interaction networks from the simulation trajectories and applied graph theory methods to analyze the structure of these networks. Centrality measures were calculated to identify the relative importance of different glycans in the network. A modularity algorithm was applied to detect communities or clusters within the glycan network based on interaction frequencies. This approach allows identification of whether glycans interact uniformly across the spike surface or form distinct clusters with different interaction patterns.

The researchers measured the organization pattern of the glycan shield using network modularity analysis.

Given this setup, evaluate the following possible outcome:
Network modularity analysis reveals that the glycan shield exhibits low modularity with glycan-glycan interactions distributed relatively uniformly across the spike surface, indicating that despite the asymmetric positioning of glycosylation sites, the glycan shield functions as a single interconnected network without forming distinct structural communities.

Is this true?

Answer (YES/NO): NO